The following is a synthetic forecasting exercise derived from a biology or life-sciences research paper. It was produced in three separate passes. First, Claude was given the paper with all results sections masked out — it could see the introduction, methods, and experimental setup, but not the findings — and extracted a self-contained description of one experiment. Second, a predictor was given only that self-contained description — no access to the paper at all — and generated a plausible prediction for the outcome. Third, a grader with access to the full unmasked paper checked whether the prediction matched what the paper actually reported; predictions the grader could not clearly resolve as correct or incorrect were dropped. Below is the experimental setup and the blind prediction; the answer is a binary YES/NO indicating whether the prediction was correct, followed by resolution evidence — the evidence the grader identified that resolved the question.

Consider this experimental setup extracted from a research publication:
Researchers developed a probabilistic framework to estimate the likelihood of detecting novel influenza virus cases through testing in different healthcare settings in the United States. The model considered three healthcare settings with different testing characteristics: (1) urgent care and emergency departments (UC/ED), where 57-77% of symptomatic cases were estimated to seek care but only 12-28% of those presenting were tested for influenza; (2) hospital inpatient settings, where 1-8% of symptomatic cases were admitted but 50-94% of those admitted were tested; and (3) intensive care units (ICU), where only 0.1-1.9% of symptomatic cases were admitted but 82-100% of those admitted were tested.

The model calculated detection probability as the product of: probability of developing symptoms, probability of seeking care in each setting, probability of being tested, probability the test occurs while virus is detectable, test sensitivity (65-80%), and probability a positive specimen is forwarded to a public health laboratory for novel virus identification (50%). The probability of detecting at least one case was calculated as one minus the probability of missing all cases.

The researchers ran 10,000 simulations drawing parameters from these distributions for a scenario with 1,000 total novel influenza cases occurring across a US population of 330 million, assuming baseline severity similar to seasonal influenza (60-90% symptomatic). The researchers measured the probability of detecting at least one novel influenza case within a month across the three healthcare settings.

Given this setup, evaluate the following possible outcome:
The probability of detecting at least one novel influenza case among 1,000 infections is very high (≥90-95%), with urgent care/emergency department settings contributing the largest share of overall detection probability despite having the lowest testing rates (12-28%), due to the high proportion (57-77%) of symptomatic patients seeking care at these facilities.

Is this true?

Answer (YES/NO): YES